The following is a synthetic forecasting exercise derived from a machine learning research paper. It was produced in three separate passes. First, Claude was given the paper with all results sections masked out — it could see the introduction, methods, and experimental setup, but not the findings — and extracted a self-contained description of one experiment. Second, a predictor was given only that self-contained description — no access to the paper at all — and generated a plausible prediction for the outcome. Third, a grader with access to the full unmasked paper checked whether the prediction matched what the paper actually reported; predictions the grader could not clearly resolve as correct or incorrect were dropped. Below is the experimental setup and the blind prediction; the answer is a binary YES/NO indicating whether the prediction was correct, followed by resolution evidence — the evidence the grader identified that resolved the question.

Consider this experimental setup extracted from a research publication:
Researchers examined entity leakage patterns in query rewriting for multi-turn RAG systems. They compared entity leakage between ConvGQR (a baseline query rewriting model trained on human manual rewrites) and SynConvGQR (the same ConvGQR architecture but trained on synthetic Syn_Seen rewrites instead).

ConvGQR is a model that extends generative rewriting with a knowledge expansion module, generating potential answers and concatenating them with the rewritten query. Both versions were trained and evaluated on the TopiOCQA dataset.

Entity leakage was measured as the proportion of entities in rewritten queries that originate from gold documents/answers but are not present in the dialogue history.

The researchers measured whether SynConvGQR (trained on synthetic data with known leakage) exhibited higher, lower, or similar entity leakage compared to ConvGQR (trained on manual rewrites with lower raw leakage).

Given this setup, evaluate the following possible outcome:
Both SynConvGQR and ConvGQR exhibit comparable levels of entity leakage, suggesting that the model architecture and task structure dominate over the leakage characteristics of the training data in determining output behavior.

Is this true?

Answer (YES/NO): YES